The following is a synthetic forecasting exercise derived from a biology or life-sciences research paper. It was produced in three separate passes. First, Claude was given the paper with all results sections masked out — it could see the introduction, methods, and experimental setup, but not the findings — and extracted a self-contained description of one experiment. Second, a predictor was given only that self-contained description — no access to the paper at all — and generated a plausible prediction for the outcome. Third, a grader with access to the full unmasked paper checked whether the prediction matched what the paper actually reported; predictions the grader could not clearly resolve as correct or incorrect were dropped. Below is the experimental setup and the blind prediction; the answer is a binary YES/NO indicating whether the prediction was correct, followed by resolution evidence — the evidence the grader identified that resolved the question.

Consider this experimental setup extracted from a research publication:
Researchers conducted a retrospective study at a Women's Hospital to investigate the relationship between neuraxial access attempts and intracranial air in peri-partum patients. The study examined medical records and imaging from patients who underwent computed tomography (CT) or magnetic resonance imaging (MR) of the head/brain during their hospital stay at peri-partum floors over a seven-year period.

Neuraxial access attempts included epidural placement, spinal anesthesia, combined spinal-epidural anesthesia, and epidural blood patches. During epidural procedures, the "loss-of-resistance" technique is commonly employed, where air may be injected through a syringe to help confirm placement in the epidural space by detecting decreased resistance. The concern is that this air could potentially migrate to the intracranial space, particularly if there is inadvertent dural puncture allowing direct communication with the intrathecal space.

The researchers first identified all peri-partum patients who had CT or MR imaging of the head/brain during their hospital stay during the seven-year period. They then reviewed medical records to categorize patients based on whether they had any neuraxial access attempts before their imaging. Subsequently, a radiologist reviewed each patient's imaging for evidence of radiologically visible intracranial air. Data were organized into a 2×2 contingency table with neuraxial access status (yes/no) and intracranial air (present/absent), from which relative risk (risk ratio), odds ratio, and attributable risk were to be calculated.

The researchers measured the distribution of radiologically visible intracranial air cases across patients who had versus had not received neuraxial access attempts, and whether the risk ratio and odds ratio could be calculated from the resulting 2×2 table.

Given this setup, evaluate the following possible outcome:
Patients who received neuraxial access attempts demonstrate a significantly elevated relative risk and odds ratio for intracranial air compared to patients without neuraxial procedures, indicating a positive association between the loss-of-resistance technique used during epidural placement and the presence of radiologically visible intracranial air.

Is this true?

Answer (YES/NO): NO